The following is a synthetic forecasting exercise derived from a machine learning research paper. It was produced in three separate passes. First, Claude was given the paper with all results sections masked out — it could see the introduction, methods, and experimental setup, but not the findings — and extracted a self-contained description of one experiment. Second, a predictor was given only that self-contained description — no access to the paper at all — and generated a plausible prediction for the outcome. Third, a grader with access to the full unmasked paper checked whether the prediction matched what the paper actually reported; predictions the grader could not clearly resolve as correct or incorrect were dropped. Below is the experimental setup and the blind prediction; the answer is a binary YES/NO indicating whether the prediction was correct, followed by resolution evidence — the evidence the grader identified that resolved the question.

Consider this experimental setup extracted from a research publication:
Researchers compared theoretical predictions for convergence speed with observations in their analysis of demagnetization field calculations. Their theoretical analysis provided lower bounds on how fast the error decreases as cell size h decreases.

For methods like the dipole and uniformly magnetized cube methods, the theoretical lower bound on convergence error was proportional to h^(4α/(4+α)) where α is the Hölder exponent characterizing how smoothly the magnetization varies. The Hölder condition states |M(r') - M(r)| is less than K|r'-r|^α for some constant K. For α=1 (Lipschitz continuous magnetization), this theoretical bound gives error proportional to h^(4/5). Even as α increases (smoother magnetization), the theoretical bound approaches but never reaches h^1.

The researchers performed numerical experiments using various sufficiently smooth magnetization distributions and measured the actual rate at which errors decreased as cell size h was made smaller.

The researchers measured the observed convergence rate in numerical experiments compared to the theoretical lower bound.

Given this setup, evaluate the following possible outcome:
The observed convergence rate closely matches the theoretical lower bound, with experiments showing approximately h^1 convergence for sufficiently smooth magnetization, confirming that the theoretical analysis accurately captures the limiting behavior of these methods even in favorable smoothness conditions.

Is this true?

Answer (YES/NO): NO